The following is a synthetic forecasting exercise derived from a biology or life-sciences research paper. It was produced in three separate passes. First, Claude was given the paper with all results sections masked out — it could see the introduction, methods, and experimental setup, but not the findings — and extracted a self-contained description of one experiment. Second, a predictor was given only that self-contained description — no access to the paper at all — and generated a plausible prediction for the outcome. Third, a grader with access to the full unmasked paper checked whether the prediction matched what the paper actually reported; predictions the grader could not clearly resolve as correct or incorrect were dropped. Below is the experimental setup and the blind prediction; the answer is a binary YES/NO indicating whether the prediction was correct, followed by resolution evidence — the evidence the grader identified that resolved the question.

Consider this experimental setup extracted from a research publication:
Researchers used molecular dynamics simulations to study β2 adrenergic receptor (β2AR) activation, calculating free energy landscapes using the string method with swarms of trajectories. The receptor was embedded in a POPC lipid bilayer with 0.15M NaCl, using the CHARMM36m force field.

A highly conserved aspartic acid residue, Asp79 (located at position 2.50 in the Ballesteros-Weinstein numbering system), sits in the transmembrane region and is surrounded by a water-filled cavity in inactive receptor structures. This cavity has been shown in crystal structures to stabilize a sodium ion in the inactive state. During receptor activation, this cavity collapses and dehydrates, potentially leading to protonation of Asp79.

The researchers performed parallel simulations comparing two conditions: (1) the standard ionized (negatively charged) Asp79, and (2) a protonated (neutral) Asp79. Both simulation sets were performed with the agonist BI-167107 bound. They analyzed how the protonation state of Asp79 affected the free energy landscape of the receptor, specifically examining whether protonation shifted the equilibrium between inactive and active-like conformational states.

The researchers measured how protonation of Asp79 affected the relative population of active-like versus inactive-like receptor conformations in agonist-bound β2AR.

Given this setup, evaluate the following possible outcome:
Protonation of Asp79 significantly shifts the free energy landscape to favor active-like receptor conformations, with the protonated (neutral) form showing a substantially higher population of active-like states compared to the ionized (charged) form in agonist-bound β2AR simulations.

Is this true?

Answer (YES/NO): YES